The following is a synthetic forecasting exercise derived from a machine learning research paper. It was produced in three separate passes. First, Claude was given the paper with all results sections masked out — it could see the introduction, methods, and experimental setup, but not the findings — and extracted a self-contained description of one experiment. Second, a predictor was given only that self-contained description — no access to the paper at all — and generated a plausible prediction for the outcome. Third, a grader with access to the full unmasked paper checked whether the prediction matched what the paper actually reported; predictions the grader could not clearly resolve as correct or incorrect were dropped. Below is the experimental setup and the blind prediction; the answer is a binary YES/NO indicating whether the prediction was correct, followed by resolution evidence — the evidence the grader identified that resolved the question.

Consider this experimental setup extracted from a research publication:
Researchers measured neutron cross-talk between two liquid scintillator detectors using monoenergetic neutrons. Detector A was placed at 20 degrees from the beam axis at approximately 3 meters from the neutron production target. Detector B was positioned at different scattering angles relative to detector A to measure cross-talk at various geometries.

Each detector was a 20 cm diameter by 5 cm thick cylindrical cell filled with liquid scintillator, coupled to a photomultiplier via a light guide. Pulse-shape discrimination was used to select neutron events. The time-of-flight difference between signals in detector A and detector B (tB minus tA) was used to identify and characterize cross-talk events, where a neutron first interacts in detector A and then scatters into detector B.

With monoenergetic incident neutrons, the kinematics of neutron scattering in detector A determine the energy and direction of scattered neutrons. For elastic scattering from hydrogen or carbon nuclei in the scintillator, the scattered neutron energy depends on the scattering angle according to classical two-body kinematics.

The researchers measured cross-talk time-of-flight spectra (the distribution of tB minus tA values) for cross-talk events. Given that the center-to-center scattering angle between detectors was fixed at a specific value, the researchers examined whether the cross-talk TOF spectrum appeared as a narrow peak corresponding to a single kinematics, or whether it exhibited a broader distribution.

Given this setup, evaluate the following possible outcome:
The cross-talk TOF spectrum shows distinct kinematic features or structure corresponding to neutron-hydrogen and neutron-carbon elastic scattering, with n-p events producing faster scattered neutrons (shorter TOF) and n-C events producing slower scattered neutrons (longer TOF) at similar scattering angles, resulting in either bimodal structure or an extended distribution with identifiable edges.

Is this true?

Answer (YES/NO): NO